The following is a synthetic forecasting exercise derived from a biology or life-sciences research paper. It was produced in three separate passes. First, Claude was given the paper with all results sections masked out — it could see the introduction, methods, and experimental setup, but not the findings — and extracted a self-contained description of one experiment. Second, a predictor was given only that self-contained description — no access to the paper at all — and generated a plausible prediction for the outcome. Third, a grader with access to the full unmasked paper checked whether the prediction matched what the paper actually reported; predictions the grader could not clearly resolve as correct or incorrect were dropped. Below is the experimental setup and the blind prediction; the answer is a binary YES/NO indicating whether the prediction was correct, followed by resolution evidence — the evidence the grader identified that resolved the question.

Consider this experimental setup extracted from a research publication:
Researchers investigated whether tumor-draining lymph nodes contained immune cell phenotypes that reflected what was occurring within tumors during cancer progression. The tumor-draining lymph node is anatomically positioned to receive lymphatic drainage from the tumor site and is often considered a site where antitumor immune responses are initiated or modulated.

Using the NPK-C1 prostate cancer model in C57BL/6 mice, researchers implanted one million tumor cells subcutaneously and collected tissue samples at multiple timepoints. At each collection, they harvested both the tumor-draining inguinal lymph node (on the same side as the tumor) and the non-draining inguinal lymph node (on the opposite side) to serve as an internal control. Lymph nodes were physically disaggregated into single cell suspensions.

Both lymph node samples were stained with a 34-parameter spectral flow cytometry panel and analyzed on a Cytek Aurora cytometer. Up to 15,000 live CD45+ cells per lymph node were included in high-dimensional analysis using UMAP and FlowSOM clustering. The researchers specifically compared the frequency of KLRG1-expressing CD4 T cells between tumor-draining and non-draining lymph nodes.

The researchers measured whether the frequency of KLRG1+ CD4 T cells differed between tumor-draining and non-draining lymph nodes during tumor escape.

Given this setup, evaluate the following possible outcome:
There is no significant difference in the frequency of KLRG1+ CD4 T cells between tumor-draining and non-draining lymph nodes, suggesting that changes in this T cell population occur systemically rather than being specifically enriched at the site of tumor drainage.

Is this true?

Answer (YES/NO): NO